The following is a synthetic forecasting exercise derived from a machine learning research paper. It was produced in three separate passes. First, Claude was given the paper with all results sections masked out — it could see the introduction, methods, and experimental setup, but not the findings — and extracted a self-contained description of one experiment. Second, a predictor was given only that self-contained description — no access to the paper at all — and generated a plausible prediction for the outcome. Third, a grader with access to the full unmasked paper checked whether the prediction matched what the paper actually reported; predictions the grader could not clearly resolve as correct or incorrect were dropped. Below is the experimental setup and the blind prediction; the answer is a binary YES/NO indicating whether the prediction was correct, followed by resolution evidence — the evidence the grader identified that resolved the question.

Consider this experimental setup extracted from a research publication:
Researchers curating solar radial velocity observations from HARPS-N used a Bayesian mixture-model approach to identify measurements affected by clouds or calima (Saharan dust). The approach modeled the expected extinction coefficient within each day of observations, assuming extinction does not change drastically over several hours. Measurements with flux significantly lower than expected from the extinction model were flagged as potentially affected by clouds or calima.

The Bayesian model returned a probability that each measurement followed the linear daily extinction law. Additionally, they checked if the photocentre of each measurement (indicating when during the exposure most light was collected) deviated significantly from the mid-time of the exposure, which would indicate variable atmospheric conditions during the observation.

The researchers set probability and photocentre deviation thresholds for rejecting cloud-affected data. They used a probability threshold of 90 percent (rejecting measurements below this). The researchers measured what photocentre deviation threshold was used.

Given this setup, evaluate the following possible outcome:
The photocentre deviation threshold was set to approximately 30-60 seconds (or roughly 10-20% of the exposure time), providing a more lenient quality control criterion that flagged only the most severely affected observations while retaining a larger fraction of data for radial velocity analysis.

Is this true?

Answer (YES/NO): NO